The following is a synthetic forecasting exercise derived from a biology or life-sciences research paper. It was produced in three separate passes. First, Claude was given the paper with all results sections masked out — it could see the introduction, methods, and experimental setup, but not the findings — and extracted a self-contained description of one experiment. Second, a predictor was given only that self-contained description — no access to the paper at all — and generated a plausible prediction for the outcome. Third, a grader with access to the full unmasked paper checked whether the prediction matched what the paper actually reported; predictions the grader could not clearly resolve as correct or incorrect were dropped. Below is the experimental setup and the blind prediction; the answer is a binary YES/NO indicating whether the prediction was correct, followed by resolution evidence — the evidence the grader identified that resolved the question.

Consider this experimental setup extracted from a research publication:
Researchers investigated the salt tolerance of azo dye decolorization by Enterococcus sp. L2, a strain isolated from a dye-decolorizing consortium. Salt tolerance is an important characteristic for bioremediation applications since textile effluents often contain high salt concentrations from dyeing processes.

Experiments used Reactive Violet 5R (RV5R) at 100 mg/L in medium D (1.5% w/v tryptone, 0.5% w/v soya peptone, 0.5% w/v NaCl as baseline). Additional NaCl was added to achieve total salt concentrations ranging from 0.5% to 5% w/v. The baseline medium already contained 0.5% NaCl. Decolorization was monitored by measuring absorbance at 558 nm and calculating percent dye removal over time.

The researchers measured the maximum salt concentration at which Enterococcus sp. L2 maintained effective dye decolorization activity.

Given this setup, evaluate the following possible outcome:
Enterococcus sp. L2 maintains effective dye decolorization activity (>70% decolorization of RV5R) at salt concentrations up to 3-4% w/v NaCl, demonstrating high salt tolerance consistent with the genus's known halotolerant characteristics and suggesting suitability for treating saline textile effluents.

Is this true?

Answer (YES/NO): NO